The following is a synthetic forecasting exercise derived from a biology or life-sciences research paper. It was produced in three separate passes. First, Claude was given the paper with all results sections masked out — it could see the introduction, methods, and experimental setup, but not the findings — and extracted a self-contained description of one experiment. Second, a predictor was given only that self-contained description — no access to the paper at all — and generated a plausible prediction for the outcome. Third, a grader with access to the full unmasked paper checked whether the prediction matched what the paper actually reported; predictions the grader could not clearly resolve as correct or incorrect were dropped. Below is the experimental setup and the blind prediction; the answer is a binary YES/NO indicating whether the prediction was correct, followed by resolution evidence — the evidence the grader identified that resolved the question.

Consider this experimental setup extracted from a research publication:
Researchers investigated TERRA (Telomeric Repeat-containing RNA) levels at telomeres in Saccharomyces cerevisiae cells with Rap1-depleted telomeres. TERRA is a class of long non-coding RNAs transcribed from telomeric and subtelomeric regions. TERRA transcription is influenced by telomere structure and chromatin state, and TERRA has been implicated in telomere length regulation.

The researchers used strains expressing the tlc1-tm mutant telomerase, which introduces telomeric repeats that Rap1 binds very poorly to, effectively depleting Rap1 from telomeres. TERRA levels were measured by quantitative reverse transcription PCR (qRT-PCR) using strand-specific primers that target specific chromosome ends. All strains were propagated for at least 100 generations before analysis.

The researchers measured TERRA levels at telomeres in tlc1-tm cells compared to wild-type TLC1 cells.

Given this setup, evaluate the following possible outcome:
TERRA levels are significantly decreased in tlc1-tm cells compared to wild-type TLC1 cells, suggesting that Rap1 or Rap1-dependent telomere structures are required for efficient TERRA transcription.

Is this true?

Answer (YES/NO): NO